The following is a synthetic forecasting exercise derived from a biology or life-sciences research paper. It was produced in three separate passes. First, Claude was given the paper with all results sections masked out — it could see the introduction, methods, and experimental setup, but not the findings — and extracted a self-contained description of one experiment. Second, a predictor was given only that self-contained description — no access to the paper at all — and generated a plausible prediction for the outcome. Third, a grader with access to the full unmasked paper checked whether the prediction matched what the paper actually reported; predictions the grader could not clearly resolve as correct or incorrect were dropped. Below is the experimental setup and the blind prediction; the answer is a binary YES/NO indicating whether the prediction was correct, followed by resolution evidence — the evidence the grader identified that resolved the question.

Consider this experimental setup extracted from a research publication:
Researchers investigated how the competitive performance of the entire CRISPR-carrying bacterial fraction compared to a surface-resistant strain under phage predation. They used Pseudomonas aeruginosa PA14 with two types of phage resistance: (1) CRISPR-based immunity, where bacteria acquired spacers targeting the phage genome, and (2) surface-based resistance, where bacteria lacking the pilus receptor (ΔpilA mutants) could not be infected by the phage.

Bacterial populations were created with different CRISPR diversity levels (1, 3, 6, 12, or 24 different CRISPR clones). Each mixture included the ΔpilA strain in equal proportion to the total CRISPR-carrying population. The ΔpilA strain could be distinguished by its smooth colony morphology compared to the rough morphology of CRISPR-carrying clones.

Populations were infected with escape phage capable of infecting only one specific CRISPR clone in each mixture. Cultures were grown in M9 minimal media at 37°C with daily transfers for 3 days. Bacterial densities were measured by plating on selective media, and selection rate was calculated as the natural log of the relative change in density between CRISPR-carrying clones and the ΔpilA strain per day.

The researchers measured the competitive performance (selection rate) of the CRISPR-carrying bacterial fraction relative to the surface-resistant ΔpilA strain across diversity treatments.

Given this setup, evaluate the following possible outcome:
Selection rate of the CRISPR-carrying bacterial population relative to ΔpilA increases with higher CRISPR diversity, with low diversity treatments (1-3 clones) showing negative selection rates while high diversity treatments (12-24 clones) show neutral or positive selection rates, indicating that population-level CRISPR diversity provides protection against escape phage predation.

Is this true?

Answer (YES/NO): NO